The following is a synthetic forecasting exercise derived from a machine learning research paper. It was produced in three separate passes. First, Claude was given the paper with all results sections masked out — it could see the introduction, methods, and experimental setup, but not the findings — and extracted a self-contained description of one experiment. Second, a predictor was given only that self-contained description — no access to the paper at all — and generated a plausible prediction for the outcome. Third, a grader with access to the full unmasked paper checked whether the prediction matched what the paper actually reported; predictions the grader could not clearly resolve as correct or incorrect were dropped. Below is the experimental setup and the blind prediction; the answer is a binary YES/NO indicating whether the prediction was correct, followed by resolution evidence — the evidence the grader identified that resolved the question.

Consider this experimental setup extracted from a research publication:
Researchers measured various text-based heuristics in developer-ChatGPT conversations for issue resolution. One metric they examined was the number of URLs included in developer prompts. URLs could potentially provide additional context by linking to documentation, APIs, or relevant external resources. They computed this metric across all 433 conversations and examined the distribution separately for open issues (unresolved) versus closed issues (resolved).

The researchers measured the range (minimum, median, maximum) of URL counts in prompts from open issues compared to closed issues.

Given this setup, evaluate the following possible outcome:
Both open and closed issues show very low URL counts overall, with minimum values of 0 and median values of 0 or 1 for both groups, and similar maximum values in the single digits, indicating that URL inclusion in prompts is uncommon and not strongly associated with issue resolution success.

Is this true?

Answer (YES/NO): NO